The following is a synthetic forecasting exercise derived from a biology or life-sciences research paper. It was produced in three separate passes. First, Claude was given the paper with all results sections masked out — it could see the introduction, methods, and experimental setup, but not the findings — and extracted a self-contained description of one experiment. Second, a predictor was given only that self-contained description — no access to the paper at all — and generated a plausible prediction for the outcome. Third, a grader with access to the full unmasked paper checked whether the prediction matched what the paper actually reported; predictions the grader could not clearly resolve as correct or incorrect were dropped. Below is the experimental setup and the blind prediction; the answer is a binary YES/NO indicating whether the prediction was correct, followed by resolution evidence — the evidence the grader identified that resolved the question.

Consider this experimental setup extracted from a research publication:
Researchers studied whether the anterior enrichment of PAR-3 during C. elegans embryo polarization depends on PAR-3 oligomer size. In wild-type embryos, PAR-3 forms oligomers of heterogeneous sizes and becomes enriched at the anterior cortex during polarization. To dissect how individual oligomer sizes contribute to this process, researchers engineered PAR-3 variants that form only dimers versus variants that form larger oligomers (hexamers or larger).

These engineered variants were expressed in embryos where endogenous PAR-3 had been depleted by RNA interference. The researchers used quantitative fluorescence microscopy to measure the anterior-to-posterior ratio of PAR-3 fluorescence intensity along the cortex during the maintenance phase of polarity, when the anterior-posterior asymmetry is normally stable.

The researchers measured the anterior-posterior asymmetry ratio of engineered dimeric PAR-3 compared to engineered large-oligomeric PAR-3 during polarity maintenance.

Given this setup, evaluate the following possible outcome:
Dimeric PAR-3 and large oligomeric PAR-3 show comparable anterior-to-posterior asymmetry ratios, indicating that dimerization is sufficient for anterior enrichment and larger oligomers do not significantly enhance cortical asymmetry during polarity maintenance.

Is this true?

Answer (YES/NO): NO